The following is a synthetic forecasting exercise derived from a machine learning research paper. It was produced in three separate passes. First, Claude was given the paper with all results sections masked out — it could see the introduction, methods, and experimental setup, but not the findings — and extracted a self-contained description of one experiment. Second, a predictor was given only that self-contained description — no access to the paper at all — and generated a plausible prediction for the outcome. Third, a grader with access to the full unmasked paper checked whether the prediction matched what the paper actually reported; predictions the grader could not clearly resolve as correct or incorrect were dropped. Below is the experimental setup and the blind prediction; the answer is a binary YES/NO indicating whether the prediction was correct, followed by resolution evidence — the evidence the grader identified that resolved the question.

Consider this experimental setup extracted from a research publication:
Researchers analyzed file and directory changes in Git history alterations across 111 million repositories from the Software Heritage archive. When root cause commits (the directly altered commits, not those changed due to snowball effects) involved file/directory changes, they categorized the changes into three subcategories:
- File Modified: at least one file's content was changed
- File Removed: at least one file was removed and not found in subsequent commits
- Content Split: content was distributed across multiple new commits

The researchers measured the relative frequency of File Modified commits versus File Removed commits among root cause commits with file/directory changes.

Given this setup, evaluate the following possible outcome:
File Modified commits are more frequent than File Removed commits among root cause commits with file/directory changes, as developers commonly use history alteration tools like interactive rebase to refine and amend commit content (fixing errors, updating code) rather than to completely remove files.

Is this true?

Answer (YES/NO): YES